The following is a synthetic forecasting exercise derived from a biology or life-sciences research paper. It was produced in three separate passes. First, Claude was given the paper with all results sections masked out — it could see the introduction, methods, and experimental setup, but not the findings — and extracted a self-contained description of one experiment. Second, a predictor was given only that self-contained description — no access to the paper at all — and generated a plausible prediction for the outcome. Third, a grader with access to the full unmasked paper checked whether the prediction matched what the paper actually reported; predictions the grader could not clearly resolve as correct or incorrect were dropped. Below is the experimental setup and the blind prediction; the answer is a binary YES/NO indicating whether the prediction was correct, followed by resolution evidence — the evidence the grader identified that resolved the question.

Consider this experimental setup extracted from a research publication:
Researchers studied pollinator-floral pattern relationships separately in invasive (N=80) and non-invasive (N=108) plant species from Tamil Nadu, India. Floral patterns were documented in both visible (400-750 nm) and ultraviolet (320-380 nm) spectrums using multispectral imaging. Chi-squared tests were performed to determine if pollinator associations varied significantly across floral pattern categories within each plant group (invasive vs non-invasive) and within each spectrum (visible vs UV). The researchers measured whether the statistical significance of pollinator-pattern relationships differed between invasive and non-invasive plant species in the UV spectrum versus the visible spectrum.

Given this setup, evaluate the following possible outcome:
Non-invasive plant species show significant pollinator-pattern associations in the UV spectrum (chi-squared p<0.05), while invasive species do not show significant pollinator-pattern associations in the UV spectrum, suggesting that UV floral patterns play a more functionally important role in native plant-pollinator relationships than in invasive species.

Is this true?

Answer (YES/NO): NO